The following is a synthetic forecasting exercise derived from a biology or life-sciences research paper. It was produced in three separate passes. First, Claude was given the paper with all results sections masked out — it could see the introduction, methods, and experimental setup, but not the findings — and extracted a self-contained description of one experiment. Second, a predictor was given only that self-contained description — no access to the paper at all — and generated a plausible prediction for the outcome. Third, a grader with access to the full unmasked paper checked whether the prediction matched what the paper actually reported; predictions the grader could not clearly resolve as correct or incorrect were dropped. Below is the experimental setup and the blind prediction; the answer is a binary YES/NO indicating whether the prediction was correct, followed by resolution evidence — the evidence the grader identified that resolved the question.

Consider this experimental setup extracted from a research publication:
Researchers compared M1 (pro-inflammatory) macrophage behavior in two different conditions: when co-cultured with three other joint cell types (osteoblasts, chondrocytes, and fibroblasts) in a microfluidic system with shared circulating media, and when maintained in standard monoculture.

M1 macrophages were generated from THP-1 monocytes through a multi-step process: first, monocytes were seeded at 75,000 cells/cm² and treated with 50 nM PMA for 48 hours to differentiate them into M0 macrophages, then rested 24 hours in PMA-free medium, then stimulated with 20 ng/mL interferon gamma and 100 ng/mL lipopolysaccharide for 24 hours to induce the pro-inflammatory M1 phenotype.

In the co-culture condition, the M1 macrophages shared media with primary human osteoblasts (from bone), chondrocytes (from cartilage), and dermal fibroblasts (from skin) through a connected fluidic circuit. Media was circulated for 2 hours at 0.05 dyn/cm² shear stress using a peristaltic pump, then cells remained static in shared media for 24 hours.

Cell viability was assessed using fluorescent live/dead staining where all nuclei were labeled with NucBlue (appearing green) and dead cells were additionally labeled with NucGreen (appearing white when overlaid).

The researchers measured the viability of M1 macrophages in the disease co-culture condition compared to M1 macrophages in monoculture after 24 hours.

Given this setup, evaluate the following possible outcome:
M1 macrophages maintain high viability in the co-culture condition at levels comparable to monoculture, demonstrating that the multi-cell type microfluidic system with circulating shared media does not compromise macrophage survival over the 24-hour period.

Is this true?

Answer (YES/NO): NO